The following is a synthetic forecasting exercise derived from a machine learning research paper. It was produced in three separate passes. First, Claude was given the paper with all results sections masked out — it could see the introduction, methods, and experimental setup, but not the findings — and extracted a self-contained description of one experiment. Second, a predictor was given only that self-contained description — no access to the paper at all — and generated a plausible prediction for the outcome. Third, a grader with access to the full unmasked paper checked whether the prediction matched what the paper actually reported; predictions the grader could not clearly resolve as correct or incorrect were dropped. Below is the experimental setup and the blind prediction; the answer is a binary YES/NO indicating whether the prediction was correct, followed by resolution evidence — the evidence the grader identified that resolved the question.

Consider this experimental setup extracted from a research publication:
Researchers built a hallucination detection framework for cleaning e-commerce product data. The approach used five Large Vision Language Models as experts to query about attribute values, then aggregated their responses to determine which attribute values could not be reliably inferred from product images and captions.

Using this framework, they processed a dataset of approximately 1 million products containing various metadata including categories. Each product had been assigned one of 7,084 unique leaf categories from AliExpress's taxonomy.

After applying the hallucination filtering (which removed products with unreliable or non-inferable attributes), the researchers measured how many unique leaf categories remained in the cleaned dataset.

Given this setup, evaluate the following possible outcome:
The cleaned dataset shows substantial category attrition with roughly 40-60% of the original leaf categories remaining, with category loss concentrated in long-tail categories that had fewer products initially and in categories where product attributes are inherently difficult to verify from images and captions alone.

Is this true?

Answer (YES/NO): NO